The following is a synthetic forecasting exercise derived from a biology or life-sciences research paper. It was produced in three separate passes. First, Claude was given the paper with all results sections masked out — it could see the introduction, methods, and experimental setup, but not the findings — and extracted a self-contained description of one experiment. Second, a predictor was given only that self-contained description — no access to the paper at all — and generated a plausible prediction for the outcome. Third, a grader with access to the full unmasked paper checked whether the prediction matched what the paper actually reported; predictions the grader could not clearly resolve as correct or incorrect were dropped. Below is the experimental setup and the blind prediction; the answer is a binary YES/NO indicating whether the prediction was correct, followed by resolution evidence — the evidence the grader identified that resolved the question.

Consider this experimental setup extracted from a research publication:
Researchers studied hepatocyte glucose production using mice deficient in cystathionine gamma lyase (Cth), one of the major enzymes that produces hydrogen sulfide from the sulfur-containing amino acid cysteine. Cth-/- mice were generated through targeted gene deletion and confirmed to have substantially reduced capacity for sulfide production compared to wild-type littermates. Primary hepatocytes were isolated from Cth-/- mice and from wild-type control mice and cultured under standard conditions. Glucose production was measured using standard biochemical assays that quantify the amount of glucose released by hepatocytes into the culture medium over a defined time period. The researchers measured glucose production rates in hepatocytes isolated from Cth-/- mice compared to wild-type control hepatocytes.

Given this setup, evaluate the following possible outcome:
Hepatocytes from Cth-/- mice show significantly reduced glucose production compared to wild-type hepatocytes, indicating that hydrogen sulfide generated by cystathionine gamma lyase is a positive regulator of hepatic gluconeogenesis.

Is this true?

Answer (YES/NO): YES